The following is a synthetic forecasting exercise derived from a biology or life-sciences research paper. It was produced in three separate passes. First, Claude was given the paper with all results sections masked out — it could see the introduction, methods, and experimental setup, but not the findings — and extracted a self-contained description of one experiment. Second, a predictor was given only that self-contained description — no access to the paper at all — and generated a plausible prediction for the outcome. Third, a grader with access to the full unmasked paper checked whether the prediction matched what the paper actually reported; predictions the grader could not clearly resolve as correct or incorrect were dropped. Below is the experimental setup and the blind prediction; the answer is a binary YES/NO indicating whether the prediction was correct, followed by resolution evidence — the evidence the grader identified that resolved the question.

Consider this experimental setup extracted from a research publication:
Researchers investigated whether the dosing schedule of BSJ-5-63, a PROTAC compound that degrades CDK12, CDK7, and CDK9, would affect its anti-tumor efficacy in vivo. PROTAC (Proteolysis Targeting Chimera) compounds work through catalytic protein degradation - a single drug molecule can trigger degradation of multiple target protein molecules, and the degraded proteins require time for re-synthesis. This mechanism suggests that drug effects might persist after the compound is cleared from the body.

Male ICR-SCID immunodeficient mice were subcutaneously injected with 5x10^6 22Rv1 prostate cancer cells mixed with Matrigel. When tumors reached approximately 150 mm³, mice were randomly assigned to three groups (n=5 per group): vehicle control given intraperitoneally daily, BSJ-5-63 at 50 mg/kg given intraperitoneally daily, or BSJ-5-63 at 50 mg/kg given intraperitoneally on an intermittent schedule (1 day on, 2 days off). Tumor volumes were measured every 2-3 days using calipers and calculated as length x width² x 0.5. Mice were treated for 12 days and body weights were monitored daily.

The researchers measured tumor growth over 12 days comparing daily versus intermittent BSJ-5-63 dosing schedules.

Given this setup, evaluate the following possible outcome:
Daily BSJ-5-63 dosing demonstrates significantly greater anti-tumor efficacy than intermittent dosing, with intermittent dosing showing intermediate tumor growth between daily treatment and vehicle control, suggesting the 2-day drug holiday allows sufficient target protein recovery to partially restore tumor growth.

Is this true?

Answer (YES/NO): NO